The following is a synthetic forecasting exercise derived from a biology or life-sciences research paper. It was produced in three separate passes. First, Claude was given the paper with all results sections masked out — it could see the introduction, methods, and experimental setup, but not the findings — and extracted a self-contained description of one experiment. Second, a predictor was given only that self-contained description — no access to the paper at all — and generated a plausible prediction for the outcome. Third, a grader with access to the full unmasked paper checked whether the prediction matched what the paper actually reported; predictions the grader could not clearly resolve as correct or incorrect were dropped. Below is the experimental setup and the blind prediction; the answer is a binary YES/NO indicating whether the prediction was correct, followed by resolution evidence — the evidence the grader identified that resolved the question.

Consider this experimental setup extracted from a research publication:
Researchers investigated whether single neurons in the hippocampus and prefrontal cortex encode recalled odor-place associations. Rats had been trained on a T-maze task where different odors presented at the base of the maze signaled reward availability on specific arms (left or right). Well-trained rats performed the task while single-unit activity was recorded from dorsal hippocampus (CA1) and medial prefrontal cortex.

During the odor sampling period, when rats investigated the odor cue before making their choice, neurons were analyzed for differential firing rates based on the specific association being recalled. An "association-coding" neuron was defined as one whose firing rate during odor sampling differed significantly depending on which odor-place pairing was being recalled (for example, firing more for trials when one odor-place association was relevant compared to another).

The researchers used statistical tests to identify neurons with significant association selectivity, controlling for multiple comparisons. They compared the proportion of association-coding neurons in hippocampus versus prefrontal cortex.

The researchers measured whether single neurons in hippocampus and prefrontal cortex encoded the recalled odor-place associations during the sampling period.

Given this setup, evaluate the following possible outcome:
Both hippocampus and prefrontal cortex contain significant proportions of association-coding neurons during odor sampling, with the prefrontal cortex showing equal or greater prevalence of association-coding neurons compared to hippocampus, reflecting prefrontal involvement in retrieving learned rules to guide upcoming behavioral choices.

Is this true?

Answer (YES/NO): NO